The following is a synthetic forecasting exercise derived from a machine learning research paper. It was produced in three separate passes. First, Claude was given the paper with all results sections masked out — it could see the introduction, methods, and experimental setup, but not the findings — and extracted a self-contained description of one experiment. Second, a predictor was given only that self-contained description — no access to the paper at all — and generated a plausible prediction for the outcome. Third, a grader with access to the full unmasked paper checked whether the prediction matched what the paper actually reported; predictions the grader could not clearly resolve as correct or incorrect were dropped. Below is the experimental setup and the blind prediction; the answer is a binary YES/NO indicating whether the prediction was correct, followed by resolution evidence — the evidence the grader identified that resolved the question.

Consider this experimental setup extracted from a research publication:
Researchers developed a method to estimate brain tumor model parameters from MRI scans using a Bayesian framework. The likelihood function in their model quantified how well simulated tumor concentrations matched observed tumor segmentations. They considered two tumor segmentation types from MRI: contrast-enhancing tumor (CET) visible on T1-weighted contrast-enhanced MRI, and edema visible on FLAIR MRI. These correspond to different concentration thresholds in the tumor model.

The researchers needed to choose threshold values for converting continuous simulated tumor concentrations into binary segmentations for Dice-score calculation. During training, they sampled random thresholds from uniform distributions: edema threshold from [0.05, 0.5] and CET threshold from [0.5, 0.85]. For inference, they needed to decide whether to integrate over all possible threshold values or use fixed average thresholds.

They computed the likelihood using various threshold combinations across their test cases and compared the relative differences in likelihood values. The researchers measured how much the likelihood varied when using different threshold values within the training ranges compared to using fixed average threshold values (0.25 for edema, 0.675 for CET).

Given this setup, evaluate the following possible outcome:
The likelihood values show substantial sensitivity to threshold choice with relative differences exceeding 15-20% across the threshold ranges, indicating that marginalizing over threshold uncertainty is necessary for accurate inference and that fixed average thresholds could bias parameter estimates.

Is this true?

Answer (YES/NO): NO